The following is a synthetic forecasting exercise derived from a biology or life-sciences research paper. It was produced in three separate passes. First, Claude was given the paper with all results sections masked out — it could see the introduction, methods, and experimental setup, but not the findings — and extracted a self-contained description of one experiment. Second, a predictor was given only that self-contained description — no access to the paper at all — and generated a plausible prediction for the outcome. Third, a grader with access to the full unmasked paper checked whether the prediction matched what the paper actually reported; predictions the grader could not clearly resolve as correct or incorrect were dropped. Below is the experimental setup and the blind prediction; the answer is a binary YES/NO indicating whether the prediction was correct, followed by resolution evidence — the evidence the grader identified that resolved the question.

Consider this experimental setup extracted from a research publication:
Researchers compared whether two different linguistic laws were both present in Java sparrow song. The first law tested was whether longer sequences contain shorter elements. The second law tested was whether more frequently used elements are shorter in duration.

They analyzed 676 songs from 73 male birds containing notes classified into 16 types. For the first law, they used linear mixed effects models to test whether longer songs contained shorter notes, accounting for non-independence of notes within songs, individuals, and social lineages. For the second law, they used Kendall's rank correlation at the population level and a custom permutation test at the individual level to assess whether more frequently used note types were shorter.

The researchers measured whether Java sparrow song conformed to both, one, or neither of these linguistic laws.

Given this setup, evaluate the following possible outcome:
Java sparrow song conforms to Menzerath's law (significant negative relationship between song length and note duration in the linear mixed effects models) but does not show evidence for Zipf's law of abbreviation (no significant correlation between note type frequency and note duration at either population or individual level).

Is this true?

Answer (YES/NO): YES